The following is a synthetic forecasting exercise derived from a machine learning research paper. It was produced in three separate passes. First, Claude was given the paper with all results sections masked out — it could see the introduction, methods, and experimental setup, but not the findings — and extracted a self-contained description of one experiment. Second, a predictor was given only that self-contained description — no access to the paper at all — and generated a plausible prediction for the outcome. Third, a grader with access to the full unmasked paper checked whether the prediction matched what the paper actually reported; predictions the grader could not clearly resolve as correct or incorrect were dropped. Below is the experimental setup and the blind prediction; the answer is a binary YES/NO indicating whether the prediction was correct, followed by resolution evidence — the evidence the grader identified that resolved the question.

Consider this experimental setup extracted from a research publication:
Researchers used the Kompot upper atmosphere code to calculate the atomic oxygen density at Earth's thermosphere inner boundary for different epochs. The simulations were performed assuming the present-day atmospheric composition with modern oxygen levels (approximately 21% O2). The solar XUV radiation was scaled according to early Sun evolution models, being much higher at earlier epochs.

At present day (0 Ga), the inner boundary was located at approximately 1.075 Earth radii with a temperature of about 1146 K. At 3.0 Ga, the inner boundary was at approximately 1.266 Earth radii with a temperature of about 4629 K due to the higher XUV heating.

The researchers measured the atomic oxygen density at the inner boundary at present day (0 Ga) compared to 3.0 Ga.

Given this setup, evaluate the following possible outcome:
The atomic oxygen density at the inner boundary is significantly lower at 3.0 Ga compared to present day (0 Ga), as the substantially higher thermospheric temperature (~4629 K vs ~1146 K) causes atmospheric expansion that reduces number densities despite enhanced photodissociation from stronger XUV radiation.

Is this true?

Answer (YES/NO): YES